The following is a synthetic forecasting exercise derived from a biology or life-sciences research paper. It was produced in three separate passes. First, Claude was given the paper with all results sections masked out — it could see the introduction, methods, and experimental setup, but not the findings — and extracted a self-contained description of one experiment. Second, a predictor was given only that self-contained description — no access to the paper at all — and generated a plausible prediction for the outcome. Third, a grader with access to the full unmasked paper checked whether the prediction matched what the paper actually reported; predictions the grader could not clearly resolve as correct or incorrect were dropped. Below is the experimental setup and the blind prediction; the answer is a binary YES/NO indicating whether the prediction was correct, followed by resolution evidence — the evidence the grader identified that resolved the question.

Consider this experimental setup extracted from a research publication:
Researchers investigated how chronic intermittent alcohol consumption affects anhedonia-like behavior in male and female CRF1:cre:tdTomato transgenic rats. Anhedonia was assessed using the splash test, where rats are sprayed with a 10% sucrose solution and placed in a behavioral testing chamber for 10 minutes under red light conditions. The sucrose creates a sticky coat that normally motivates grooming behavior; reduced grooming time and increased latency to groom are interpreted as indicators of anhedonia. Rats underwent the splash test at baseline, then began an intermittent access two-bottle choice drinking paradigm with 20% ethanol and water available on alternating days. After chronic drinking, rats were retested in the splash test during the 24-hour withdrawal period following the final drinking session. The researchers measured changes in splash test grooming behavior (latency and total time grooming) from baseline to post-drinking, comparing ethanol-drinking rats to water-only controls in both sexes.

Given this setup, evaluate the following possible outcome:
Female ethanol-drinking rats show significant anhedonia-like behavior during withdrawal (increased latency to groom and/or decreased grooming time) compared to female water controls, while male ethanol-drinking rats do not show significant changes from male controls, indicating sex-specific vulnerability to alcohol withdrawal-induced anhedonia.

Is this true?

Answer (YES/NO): NO